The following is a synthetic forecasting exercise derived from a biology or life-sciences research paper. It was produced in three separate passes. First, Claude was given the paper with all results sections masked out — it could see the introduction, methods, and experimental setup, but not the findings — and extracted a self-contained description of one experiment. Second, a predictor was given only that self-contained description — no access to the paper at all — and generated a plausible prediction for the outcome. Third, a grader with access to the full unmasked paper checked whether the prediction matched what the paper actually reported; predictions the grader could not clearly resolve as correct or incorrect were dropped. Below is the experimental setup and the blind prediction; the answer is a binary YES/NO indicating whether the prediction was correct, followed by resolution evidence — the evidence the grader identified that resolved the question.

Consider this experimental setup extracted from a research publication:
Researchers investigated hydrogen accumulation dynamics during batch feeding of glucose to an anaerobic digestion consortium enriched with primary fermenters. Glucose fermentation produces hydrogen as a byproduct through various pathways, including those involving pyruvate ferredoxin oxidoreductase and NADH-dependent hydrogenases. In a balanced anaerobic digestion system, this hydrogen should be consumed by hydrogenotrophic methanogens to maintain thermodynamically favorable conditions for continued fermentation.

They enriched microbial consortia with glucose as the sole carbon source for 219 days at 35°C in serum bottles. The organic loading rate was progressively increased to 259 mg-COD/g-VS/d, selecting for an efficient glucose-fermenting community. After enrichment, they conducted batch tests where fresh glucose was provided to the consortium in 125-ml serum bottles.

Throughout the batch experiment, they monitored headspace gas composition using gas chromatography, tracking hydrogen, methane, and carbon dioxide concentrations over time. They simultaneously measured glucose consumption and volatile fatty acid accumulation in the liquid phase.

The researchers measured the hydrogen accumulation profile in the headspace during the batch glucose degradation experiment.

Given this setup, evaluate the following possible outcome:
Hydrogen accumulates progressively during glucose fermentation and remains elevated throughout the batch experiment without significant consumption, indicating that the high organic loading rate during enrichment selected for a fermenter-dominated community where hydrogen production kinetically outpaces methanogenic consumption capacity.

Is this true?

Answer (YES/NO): NO